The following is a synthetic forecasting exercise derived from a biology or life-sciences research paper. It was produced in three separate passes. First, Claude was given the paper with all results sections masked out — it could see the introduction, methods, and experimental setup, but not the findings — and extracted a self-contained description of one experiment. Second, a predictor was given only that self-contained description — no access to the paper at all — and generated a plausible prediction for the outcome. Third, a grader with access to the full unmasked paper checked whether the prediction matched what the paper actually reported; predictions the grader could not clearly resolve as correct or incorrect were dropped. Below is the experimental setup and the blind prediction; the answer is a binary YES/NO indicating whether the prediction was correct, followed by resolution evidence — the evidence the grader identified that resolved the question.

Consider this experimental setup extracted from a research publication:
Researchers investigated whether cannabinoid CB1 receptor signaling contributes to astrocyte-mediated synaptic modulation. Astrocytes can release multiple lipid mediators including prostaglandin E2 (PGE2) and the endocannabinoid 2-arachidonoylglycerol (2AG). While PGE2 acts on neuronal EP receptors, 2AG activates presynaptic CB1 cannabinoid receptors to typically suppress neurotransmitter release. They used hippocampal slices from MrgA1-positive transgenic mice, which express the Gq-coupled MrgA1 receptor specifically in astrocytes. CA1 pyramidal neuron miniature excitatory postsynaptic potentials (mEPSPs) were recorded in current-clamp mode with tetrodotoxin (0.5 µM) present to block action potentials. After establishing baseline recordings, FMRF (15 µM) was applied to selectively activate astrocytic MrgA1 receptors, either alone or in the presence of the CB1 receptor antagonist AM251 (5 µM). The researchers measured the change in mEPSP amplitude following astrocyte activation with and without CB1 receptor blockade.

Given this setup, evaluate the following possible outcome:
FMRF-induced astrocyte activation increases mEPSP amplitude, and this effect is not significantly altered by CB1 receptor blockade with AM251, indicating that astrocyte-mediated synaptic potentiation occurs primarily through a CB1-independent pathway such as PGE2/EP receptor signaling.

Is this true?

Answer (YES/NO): YES